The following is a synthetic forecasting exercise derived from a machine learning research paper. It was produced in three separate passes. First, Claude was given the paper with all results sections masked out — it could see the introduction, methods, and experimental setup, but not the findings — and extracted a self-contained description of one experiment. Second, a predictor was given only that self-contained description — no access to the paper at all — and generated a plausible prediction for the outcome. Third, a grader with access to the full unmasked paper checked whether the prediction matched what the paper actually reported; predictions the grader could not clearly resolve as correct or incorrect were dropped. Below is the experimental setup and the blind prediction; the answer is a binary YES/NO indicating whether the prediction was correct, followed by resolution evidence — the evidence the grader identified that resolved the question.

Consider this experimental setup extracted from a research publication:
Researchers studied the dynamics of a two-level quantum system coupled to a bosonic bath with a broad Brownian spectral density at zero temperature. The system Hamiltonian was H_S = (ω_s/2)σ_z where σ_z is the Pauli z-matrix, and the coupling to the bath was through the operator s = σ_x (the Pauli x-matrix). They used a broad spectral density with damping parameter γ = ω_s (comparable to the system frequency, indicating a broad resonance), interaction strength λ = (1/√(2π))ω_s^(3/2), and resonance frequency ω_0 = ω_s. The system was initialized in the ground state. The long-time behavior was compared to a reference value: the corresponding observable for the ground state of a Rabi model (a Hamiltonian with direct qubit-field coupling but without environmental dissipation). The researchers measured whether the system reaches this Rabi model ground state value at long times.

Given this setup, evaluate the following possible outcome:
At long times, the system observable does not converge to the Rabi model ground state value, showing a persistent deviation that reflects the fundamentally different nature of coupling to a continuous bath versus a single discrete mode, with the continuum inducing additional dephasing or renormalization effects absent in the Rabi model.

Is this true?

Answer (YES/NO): YES